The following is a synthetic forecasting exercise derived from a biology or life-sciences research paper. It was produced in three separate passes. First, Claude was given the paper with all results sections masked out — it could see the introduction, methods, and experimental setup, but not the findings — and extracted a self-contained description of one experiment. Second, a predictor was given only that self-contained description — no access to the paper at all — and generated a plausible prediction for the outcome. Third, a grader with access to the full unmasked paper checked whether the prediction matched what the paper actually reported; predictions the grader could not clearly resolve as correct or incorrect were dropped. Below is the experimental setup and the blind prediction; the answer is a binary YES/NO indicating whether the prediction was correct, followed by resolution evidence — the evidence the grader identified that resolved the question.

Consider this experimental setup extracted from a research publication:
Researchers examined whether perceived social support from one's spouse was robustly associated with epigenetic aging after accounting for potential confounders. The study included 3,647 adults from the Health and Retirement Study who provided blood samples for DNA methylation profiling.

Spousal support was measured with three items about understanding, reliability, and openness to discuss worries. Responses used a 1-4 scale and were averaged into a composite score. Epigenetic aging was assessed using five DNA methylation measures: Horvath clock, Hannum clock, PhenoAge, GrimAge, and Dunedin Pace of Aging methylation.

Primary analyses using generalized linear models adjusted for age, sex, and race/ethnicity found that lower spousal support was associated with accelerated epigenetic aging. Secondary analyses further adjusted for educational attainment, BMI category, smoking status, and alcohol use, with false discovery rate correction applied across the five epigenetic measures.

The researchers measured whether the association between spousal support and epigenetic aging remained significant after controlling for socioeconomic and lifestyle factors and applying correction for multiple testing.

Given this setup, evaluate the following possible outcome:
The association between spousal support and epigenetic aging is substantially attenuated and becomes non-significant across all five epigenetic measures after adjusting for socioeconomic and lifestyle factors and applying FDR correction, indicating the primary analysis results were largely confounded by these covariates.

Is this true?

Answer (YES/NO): YES